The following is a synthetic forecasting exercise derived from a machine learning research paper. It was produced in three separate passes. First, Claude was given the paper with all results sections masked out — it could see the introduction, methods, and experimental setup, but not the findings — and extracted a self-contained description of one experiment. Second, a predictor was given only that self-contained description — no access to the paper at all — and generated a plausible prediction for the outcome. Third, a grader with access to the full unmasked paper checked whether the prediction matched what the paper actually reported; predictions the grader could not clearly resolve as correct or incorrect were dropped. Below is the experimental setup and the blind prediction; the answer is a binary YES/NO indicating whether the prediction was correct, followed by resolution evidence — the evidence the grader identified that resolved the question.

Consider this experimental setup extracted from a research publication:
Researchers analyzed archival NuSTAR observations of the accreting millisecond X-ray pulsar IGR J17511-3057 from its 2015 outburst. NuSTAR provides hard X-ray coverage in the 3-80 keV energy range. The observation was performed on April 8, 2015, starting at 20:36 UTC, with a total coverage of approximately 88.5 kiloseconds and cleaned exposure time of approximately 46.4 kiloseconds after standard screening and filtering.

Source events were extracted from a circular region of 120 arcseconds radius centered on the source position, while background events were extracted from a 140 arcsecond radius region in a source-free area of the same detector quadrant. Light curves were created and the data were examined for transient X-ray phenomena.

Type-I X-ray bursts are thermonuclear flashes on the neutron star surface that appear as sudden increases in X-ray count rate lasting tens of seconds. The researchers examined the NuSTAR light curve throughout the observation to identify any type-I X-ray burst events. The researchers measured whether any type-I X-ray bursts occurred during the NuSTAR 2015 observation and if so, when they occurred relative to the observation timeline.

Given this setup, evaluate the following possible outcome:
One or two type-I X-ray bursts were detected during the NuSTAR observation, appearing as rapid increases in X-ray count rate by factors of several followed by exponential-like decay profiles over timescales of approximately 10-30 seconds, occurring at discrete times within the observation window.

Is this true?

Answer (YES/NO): YES